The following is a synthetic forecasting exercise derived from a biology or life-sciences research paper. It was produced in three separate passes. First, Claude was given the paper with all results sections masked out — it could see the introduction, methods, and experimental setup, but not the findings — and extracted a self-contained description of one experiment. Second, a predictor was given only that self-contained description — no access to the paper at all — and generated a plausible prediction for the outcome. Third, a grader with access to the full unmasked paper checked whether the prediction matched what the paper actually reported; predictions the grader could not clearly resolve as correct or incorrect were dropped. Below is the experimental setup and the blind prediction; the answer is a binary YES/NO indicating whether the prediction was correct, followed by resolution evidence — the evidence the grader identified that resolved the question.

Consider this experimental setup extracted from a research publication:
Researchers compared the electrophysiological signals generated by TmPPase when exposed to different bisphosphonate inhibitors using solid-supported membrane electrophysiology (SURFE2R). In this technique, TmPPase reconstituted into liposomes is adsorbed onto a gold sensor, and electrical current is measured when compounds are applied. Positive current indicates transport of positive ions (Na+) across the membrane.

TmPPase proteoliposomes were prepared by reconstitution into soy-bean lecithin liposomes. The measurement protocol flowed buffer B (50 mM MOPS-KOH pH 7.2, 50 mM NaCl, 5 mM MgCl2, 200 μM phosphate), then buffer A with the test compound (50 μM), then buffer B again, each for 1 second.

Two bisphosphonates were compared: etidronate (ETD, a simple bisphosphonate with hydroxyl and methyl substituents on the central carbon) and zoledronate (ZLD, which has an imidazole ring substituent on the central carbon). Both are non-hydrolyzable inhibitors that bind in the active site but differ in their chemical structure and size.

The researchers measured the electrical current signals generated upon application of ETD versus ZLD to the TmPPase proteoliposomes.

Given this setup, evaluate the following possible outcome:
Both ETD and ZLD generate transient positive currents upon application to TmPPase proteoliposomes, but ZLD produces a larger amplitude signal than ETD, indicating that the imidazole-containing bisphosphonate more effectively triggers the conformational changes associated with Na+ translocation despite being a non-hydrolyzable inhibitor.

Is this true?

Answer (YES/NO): NO